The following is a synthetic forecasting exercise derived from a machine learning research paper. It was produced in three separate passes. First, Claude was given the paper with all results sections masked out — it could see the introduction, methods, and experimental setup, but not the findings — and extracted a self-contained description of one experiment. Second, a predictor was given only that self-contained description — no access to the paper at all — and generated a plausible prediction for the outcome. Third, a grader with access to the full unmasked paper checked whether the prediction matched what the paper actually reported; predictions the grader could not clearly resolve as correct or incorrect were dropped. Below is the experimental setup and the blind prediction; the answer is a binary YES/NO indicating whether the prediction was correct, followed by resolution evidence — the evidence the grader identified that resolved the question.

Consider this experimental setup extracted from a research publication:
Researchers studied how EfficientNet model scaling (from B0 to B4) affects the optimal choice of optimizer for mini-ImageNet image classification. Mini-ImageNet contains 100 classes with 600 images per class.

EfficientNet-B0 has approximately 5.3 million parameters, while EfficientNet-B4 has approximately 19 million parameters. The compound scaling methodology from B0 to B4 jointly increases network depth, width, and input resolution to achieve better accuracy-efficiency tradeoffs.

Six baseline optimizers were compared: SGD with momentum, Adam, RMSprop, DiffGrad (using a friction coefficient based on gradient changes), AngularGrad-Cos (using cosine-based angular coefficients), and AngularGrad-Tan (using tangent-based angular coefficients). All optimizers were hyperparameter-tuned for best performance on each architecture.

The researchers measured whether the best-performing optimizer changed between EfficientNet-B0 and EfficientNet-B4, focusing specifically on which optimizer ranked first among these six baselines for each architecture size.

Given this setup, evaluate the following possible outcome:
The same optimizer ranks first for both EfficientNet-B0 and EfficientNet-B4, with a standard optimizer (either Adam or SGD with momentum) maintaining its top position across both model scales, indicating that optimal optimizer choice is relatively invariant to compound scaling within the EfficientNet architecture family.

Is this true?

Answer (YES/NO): YES